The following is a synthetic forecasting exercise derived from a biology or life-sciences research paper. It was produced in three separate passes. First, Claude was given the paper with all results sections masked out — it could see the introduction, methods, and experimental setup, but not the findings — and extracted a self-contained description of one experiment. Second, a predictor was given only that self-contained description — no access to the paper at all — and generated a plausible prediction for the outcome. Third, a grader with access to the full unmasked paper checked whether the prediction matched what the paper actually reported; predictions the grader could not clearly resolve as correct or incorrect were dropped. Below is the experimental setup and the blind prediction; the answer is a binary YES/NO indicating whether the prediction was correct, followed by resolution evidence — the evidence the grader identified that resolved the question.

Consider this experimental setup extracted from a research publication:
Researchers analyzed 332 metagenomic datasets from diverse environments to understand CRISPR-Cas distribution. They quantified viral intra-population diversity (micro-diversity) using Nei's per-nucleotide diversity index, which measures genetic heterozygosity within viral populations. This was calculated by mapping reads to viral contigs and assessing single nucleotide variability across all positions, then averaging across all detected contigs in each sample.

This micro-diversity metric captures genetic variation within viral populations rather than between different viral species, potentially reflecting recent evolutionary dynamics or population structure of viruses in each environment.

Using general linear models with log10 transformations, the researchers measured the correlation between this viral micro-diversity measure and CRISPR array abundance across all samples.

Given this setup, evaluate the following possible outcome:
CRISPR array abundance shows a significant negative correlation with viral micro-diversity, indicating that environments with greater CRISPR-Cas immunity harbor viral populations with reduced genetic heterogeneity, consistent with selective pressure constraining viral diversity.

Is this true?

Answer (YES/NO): YES